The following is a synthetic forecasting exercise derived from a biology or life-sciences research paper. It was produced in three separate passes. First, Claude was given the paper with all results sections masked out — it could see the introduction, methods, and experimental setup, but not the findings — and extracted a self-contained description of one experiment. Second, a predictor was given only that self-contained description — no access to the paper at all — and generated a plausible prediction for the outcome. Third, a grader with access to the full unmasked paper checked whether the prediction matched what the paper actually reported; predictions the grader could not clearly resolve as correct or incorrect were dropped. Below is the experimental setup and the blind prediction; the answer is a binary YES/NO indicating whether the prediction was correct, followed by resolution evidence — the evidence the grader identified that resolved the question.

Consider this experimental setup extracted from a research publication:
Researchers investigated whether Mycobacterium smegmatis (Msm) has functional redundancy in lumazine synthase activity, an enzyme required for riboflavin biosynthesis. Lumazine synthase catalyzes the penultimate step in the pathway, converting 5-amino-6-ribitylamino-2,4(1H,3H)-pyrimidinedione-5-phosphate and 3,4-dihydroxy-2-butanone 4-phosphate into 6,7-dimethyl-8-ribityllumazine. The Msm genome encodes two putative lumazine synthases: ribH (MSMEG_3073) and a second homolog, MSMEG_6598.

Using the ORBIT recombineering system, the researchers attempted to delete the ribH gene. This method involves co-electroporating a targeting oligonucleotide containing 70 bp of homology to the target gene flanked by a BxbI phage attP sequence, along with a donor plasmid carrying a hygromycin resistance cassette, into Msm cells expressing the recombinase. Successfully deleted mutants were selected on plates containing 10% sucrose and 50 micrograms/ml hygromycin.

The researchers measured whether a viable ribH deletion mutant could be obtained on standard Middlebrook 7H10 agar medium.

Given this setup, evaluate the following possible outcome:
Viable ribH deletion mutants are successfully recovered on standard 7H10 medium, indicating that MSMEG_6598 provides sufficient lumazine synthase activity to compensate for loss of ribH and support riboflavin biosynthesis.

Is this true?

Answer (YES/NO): YES